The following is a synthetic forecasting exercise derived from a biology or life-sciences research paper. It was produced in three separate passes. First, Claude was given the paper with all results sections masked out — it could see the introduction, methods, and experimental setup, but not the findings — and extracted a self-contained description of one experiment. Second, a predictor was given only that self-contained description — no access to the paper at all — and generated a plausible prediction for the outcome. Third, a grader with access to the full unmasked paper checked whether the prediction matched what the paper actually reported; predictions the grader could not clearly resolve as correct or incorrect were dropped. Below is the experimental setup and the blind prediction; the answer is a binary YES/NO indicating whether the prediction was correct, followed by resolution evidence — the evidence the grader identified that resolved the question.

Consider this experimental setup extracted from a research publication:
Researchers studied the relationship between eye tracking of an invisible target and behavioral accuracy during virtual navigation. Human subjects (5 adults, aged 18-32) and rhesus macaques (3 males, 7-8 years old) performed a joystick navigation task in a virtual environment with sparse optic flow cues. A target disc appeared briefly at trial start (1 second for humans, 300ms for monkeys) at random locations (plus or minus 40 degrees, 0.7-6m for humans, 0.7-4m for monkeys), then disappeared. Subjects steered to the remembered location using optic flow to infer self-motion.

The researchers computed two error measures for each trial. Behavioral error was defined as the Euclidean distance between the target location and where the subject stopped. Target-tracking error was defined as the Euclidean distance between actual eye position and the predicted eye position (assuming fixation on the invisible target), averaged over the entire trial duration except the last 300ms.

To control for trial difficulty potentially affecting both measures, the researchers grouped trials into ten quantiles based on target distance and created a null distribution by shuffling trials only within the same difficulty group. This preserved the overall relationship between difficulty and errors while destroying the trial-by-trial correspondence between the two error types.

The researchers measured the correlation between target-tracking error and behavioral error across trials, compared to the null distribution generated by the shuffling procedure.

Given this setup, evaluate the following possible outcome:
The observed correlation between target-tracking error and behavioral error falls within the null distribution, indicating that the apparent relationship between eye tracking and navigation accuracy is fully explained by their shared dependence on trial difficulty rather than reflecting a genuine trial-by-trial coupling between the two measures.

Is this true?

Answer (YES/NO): NO